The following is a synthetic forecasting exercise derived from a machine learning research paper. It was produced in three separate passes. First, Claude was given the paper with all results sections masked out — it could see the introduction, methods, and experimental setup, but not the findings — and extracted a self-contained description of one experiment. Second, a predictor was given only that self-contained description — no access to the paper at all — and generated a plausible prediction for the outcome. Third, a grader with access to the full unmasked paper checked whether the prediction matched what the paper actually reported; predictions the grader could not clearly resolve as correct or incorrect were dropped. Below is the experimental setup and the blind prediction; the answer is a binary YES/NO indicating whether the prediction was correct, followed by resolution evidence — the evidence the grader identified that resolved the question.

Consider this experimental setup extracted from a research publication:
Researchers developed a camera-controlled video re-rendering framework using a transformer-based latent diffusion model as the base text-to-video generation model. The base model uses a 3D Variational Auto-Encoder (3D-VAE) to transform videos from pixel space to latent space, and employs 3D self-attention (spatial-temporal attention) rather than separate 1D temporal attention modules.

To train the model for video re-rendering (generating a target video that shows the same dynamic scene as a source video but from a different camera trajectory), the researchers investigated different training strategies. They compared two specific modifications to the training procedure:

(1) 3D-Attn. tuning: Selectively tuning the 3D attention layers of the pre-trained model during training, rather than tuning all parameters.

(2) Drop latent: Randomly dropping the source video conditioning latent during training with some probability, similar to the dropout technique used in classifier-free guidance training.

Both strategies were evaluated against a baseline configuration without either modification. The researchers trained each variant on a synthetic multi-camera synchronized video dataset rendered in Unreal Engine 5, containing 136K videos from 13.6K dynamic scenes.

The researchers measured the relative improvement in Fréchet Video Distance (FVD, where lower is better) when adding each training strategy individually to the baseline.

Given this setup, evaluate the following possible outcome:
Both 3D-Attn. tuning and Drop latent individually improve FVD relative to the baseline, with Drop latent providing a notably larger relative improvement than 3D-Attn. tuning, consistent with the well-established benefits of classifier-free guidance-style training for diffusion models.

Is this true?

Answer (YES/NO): NO